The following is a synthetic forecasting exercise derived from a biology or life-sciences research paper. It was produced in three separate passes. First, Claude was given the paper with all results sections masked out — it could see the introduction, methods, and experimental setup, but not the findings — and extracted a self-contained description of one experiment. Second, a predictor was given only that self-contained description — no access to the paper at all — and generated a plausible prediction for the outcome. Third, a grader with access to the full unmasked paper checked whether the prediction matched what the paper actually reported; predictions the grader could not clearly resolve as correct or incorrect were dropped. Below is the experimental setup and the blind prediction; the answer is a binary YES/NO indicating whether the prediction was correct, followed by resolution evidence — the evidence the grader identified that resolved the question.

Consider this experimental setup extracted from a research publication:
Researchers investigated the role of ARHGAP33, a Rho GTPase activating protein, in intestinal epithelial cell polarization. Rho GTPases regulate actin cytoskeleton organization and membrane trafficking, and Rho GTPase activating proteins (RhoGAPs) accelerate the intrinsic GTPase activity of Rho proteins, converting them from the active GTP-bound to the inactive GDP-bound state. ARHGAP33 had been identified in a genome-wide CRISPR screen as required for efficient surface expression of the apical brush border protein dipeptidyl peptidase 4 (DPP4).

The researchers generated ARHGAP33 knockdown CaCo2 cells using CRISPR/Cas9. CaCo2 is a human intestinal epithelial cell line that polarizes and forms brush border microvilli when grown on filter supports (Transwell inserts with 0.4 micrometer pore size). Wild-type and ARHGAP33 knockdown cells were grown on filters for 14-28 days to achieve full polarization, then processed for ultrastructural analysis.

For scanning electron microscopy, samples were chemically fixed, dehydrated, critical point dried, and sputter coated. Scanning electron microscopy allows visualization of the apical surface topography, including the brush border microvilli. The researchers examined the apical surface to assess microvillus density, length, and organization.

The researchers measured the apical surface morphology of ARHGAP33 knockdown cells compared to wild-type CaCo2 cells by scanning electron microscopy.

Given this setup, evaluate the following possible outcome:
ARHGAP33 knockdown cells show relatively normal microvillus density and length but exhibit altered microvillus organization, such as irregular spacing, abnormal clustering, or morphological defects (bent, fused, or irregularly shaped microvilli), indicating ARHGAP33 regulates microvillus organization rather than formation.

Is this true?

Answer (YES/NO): NO